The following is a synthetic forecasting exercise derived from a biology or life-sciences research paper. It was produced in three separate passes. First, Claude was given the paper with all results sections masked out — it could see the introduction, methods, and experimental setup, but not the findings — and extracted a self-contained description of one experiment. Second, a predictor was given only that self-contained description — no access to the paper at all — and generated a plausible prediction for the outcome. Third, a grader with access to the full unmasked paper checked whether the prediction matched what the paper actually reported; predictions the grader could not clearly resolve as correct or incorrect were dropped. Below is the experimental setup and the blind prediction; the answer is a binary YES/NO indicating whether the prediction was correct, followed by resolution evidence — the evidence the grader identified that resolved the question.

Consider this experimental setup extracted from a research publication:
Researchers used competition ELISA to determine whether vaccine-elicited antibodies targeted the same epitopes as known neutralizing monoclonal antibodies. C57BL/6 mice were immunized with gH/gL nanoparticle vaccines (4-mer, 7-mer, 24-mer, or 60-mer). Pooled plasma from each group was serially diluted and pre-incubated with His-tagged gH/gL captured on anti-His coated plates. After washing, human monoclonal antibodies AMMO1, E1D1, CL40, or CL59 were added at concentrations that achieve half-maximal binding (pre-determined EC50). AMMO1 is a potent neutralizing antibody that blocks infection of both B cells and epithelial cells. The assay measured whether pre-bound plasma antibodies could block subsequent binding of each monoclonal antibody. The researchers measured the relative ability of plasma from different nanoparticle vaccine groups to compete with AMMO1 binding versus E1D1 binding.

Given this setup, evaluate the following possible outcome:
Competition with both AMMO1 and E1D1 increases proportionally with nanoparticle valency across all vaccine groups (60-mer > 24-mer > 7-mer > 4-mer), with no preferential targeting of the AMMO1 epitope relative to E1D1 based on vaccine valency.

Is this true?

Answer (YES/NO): NO